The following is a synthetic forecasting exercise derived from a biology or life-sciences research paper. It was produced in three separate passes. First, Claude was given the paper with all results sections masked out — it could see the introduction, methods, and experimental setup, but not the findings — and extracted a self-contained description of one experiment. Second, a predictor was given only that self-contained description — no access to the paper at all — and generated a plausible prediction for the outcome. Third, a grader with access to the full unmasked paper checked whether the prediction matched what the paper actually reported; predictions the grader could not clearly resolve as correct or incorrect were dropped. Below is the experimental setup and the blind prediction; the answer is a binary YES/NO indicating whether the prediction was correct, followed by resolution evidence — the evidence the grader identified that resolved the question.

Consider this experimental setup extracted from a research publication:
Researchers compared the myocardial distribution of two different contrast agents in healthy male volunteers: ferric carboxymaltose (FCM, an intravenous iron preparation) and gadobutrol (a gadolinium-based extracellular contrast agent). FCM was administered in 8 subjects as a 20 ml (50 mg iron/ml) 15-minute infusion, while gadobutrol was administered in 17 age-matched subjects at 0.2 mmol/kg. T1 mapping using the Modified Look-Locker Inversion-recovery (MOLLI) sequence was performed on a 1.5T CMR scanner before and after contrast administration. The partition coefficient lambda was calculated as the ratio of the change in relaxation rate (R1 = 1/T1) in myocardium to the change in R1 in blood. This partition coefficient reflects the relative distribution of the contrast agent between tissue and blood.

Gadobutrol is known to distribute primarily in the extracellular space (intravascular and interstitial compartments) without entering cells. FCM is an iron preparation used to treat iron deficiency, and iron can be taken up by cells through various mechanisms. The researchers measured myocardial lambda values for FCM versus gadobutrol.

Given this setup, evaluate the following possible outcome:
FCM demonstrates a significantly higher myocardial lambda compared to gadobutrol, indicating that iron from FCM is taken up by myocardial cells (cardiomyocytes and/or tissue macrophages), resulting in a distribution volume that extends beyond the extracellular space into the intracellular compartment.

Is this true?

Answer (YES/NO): YES